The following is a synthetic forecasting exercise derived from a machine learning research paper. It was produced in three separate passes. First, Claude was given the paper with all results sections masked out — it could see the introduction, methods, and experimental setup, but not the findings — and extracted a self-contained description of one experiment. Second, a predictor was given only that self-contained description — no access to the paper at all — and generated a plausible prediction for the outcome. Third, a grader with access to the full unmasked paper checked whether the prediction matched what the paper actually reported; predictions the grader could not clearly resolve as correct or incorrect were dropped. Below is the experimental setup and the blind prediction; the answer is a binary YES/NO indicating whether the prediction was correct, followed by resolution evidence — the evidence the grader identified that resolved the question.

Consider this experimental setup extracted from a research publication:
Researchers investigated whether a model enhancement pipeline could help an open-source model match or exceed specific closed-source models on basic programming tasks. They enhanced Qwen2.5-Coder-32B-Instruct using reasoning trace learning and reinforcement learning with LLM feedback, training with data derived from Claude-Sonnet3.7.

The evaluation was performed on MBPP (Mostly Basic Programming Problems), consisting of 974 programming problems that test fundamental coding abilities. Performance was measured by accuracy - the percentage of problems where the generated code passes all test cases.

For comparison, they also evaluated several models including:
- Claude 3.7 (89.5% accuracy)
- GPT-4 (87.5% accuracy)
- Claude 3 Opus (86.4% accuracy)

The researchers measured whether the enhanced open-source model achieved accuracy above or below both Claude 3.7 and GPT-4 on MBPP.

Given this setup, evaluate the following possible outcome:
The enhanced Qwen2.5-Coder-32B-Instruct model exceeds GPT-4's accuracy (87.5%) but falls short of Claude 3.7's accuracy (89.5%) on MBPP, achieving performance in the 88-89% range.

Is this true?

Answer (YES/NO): NO